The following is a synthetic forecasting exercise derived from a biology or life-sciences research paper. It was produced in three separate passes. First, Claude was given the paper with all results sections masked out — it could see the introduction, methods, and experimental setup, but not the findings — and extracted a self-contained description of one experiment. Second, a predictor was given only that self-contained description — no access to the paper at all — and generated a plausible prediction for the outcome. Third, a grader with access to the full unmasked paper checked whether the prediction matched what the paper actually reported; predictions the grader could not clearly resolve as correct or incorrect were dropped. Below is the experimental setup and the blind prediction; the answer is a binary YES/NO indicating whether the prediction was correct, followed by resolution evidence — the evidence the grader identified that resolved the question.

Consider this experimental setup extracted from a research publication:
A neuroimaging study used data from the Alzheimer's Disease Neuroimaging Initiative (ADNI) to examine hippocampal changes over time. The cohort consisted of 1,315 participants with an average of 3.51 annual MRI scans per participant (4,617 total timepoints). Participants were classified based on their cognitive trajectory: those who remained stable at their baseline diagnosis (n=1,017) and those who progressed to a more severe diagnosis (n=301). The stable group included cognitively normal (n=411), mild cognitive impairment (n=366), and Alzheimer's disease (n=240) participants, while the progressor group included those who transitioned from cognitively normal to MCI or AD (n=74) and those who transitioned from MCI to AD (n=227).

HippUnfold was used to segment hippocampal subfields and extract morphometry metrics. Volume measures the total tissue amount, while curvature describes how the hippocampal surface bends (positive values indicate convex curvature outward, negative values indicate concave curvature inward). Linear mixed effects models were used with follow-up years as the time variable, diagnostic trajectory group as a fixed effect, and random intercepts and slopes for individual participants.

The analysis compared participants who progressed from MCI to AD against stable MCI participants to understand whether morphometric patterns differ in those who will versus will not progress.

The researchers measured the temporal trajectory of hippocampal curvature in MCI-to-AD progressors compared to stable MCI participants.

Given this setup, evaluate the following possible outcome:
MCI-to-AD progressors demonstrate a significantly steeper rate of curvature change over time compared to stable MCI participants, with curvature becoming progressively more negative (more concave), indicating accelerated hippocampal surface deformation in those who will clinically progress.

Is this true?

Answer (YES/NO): NO